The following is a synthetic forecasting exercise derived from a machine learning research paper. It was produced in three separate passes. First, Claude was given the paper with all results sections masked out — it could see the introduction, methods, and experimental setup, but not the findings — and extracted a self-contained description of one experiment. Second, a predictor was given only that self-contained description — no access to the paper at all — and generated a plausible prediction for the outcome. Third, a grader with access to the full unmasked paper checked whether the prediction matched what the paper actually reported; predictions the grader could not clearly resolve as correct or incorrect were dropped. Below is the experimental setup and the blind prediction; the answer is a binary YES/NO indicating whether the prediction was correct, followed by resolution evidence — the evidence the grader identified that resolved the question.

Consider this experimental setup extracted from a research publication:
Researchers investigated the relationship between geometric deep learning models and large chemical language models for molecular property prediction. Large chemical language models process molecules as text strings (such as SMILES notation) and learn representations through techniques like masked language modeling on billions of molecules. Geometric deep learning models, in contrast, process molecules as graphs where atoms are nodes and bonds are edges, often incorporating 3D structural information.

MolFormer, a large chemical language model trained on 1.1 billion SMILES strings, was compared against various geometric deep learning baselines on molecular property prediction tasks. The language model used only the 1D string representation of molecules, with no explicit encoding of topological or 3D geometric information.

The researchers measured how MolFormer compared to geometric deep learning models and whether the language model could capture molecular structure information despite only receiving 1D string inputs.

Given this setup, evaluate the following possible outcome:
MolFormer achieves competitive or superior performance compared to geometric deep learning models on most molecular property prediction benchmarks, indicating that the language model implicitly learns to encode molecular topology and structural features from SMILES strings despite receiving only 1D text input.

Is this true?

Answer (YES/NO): YES